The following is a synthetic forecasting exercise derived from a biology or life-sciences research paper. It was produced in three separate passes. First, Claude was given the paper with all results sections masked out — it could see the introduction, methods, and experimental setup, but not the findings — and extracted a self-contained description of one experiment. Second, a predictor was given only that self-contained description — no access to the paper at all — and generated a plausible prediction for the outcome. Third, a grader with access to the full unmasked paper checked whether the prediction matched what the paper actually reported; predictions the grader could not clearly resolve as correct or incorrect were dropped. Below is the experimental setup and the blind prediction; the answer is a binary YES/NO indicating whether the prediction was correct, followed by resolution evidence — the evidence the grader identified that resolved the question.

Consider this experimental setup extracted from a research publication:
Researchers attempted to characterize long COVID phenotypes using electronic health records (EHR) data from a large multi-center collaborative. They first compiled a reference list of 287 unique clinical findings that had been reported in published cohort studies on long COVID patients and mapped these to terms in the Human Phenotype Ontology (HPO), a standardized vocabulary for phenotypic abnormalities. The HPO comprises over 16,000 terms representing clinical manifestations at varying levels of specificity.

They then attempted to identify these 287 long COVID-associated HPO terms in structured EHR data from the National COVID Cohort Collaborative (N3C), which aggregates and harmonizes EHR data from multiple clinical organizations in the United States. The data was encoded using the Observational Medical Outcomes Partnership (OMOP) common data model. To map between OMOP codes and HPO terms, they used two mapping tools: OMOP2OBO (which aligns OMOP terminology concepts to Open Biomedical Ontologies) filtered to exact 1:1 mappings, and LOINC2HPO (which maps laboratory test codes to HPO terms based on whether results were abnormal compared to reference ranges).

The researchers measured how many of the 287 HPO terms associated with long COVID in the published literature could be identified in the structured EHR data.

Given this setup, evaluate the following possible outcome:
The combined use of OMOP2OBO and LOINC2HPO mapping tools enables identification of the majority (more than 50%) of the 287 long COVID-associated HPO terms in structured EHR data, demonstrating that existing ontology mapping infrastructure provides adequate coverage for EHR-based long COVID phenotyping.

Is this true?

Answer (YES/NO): NO